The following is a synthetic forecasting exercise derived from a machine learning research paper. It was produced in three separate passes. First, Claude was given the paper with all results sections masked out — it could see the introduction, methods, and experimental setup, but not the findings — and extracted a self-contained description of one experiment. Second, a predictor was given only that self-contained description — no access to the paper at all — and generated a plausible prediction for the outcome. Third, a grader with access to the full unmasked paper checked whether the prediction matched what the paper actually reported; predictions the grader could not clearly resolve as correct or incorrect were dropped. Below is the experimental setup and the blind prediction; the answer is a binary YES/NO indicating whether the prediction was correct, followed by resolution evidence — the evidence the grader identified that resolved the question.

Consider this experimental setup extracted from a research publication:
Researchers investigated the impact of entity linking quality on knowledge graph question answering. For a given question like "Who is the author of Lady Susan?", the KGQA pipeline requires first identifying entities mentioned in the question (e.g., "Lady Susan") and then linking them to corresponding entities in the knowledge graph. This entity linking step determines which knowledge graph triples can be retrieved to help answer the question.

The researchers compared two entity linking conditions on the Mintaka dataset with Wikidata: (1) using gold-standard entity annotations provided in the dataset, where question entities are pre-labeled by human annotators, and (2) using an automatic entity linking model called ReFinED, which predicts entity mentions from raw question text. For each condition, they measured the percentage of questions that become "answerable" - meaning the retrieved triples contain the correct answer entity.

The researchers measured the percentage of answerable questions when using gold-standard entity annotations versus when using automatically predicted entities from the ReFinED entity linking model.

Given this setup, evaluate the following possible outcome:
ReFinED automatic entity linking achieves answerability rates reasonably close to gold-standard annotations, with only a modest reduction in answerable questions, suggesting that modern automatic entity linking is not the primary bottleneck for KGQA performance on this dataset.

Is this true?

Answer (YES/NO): NO